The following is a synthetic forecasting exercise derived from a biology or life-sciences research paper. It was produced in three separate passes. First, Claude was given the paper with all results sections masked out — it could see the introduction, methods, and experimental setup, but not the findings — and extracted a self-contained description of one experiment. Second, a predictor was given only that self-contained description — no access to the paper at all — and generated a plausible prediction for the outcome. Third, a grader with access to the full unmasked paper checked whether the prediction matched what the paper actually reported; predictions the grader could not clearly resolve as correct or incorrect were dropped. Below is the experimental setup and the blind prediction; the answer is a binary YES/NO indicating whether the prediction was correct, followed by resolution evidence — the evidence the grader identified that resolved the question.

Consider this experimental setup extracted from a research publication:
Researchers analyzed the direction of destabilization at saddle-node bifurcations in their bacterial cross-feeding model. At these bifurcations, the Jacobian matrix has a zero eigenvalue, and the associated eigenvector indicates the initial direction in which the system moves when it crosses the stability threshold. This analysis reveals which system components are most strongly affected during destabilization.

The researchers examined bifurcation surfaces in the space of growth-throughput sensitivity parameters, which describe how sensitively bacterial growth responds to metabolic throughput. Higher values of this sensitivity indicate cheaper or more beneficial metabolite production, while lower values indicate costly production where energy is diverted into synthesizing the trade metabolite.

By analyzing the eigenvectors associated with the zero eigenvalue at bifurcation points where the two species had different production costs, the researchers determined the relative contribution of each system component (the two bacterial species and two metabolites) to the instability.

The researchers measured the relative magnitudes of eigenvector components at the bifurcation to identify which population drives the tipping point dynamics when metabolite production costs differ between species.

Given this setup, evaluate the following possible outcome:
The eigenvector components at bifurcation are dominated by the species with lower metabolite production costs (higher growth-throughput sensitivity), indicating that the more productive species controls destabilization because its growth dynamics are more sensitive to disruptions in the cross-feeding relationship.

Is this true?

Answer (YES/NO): YES